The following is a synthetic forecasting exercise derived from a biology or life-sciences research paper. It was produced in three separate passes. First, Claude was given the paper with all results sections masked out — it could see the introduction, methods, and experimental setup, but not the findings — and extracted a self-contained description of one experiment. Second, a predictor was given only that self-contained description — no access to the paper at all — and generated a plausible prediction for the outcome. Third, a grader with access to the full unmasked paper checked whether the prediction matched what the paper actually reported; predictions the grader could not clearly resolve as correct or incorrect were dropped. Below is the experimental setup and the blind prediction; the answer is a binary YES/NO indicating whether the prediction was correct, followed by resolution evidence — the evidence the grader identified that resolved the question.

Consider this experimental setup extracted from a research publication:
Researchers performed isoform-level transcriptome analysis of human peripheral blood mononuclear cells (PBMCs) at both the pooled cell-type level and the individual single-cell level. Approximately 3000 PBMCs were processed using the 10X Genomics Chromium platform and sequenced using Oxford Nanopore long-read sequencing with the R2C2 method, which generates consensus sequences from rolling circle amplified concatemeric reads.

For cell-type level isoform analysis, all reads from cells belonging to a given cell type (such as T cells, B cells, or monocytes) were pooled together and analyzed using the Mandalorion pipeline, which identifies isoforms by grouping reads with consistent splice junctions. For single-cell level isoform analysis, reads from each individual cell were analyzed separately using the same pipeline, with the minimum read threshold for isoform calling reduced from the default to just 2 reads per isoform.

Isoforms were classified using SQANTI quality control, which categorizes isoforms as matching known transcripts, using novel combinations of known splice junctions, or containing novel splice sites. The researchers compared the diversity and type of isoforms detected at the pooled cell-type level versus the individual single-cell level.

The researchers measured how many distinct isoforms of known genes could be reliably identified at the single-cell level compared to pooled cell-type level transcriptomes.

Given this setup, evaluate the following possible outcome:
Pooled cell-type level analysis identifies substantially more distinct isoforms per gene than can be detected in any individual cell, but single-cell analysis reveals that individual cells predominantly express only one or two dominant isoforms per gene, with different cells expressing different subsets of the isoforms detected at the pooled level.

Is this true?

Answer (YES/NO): NO